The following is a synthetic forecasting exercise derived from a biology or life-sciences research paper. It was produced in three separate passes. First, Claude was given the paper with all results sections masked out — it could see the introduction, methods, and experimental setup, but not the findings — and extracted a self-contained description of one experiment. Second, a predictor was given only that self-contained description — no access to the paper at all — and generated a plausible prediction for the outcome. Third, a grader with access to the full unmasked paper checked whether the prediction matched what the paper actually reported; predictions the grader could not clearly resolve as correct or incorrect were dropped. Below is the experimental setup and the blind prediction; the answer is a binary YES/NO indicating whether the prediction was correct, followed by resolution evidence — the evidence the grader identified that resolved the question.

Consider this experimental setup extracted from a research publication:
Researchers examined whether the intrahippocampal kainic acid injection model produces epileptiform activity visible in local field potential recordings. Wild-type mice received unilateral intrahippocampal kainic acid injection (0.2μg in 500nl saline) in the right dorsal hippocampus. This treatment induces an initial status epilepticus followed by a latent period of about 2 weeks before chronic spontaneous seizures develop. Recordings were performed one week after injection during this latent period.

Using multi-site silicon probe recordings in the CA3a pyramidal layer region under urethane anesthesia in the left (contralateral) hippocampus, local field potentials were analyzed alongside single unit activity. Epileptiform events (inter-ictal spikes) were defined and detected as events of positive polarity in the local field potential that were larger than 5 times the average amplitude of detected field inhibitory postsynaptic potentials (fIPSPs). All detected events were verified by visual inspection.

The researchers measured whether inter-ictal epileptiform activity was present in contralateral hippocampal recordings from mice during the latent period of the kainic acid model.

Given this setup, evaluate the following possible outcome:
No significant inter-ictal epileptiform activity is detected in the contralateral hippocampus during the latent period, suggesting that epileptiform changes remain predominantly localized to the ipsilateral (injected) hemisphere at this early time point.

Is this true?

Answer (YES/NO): NO